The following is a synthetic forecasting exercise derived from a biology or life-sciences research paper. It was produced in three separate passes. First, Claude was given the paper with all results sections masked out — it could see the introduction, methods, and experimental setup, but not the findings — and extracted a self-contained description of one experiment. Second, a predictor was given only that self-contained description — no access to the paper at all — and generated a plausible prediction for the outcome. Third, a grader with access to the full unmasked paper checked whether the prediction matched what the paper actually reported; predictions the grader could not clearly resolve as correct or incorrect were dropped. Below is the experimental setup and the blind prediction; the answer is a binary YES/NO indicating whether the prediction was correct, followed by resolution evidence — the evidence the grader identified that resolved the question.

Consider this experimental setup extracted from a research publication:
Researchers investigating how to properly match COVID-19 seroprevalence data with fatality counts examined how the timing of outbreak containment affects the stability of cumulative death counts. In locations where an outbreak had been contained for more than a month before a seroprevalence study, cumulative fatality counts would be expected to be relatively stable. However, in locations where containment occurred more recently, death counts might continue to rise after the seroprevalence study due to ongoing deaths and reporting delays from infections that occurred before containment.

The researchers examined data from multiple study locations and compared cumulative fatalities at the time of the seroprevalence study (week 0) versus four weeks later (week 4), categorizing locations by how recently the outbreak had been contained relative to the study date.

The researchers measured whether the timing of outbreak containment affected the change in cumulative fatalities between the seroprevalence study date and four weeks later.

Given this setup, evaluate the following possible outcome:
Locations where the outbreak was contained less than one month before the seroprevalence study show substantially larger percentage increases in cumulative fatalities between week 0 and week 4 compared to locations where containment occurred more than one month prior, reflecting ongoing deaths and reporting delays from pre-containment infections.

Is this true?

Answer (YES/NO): YES